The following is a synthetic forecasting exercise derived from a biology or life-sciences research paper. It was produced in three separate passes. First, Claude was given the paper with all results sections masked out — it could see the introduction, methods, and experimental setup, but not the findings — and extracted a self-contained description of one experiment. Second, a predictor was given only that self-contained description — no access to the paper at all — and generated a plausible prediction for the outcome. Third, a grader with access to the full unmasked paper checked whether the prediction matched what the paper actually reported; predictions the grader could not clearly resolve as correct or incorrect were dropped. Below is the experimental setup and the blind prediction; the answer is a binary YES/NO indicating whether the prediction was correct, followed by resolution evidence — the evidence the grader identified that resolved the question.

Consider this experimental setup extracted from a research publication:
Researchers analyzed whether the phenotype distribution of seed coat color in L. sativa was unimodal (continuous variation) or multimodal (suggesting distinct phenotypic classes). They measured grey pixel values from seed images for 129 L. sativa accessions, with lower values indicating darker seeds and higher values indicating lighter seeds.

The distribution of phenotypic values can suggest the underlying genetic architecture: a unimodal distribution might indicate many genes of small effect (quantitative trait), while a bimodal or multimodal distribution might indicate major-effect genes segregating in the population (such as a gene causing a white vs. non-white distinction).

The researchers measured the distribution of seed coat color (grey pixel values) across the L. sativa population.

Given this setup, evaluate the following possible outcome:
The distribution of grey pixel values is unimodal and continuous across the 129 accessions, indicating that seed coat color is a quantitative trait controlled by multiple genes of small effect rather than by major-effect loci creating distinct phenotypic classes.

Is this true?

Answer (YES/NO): NO